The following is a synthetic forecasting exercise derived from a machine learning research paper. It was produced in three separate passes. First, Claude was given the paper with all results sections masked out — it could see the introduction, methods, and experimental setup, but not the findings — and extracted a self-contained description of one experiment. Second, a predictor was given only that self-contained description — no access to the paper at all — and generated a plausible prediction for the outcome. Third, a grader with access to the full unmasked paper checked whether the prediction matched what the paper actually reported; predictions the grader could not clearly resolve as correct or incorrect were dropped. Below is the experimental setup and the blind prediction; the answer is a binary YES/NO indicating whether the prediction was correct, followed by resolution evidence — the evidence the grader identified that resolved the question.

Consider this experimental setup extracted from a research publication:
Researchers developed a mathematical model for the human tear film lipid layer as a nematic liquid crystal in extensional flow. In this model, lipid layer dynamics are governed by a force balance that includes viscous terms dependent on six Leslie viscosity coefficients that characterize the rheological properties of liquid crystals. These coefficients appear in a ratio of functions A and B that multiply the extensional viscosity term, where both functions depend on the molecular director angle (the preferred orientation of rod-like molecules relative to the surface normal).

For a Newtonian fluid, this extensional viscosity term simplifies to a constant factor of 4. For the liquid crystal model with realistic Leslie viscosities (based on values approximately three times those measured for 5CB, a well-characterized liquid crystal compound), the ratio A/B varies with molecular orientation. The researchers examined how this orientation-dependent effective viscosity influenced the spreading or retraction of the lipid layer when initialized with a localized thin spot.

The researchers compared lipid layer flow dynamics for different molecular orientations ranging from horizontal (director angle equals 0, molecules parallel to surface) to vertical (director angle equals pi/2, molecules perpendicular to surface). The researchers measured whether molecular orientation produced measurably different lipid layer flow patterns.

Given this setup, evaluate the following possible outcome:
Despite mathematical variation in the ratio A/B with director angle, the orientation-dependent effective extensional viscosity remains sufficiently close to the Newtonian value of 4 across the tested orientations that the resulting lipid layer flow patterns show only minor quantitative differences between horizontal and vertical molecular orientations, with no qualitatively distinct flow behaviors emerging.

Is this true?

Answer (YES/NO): NO